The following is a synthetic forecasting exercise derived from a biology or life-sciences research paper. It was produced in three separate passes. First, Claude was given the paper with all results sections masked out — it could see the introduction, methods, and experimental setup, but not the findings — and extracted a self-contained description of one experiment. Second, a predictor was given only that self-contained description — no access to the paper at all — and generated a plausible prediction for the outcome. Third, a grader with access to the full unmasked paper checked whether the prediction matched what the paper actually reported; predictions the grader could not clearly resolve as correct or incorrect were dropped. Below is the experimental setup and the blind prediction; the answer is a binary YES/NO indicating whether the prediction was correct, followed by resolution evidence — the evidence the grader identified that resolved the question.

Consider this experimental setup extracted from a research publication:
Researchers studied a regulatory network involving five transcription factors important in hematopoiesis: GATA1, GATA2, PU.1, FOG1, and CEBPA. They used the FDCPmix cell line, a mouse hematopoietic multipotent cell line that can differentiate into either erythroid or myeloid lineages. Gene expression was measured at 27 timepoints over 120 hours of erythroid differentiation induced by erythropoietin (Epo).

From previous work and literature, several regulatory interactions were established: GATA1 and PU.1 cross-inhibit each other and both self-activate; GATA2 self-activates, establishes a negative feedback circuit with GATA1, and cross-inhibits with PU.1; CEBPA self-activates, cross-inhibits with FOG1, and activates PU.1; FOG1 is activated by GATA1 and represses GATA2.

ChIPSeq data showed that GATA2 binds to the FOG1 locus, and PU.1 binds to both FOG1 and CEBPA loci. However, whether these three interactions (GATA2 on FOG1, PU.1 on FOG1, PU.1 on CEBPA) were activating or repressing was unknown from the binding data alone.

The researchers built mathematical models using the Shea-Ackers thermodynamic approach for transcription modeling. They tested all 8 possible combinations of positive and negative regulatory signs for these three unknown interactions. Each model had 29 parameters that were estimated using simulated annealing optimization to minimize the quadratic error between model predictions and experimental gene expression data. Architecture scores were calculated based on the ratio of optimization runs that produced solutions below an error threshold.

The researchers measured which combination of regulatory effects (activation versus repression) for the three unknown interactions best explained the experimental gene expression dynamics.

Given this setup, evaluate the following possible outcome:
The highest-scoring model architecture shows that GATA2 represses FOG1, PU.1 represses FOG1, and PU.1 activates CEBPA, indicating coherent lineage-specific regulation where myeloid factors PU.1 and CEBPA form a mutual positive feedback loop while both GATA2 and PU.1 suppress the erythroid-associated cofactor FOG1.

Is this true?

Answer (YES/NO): NO